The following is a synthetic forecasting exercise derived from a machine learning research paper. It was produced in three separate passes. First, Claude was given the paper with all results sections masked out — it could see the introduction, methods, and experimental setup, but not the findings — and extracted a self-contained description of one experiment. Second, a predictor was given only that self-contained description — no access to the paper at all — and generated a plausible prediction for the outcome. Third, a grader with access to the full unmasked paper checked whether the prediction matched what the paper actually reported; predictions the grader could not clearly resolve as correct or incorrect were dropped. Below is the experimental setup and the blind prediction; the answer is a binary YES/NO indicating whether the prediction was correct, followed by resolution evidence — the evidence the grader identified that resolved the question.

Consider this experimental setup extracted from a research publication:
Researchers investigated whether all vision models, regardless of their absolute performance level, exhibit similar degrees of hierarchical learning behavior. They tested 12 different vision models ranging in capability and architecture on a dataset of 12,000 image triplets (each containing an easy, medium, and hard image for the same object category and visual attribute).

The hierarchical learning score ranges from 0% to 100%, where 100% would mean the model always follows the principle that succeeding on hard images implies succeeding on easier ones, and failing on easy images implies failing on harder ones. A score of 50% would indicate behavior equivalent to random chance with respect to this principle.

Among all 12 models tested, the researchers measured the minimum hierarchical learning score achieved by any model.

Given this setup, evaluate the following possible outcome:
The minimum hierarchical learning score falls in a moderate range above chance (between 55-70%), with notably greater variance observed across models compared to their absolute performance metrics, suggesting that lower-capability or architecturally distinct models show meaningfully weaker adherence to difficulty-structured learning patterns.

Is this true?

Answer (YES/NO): NO